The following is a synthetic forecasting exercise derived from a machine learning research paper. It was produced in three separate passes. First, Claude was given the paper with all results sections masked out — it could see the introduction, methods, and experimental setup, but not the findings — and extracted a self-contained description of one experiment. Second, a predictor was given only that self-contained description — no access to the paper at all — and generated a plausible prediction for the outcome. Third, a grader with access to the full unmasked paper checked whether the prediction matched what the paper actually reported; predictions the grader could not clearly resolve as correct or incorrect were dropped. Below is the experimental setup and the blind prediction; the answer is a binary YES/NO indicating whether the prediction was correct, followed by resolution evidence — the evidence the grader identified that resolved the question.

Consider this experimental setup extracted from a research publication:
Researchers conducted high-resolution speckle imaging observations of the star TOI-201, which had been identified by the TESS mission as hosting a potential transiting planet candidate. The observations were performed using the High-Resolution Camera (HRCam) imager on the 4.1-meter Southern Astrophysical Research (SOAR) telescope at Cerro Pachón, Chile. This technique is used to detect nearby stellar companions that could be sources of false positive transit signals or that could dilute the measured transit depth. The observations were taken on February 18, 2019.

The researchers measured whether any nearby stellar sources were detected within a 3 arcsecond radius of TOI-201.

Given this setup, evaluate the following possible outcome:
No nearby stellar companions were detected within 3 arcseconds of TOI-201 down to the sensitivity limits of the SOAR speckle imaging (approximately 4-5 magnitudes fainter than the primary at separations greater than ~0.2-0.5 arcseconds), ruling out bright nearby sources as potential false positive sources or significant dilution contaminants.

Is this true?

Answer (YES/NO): YES